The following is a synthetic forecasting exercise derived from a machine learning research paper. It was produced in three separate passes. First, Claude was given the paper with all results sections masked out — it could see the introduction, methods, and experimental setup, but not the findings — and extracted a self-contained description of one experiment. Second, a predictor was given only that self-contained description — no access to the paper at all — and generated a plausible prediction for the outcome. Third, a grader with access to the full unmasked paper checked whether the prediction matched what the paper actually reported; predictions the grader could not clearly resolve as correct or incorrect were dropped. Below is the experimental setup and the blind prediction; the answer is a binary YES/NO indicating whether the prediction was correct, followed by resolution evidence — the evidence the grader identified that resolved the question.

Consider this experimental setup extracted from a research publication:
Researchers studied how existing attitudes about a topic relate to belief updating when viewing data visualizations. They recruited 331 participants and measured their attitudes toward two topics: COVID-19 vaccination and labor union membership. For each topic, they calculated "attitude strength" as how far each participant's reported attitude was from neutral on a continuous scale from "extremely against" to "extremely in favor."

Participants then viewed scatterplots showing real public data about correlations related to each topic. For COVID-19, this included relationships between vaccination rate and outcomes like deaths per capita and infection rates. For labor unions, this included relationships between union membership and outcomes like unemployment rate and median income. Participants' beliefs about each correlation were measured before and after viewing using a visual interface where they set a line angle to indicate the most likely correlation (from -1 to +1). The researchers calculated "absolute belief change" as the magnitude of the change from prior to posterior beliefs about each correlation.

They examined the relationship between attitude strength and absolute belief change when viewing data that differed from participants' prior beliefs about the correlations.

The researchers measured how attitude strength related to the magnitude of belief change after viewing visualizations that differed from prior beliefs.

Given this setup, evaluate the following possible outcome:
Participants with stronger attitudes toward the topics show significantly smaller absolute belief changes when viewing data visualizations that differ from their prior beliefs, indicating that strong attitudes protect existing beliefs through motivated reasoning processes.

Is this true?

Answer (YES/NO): YES